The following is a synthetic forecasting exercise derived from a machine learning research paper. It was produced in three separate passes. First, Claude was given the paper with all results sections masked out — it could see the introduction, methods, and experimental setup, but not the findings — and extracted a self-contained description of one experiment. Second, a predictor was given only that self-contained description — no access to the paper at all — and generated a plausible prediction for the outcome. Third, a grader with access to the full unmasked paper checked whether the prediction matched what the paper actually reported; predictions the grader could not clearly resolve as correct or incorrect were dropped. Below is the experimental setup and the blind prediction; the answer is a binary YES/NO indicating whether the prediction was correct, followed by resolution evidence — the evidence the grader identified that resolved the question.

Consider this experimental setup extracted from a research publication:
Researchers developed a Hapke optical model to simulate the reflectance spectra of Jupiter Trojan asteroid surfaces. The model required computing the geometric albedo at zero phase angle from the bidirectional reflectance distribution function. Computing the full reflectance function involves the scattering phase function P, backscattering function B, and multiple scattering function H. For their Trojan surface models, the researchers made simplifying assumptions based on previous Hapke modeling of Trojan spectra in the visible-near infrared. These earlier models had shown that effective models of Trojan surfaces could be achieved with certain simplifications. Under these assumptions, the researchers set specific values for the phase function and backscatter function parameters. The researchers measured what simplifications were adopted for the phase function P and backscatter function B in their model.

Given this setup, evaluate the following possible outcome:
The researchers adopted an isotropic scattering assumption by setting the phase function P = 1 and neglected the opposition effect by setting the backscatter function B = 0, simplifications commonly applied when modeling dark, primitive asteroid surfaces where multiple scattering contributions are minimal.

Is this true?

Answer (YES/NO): YES